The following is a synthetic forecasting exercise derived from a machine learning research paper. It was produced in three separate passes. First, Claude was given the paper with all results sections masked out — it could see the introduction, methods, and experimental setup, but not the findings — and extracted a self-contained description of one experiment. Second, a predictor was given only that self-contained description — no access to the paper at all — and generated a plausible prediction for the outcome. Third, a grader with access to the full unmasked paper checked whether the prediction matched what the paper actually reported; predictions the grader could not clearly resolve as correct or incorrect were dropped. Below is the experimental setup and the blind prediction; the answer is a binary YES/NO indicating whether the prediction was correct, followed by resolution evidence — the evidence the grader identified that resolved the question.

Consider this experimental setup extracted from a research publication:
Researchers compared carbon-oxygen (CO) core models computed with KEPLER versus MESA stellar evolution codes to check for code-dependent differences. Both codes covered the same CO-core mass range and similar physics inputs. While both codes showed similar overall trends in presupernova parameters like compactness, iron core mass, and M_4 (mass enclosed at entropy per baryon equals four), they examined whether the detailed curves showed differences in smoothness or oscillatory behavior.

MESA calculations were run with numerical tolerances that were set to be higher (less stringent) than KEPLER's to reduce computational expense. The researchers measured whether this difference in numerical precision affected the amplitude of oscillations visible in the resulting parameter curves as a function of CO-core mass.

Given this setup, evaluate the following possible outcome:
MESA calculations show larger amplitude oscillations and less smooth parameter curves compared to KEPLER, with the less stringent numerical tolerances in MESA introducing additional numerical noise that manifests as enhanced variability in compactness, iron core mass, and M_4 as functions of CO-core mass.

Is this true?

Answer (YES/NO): YES